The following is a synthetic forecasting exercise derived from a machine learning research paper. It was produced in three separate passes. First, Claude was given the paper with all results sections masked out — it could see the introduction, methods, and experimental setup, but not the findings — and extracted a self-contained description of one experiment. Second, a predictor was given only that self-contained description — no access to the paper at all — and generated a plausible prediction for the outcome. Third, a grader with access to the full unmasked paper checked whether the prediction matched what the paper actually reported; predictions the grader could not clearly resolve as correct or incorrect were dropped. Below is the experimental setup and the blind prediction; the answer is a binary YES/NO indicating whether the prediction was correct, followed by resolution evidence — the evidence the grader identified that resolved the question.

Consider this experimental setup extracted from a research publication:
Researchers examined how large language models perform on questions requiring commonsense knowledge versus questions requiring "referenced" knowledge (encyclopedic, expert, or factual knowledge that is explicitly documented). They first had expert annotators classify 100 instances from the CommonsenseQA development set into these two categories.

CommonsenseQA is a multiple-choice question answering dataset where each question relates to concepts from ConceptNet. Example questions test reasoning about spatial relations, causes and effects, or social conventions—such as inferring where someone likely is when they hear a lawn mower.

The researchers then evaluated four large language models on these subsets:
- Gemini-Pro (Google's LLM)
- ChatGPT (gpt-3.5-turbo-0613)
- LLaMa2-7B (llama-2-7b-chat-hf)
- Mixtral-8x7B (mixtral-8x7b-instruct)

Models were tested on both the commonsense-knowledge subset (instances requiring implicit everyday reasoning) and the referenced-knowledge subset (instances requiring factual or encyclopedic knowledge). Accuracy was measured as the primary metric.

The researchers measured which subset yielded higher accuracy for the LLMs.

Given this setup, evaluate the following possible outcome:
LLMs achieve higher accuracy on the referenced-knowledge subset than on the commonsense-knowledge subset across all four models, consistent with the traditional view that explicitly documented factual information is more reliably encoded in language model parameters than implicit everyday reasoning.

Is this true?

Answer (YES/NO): YES